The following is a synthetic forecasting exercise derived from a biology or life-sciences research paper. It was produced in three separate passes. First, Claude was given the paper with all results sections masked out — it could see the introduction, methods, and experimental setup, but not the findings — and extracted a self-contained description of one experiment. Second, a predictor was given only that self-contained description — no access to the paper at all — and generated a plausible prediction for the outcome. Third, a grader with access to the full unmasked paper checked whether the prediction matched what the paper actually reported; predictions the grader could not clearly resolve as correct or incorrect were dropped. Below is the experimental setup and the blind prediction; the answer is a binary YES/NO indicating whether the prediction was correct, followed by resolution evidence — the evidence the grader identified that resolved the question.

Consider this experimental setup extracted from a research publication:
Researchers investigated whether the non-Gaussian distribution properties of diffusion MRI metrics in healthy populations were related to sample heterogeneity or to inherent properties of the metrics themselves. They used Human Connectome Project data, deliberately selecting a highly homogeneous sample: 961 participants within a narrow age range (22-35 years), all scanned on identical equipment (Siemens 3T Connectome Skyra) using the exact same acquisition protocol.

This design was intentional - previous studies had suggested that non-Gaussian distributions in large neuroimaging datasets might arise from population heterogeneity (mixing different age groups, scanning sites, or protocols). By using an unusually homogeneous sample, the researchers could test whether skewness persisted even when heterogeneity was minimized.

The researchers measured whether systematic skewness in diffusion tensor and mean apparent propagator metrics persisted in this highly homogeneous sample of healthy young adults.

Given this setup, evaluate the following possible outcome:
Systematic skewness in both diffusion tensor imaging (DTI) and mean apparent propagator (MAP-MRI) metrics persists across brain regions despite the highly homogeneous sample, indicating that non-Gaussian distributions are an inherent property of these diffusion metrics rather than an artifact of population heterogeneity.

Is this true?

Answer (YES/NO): YES